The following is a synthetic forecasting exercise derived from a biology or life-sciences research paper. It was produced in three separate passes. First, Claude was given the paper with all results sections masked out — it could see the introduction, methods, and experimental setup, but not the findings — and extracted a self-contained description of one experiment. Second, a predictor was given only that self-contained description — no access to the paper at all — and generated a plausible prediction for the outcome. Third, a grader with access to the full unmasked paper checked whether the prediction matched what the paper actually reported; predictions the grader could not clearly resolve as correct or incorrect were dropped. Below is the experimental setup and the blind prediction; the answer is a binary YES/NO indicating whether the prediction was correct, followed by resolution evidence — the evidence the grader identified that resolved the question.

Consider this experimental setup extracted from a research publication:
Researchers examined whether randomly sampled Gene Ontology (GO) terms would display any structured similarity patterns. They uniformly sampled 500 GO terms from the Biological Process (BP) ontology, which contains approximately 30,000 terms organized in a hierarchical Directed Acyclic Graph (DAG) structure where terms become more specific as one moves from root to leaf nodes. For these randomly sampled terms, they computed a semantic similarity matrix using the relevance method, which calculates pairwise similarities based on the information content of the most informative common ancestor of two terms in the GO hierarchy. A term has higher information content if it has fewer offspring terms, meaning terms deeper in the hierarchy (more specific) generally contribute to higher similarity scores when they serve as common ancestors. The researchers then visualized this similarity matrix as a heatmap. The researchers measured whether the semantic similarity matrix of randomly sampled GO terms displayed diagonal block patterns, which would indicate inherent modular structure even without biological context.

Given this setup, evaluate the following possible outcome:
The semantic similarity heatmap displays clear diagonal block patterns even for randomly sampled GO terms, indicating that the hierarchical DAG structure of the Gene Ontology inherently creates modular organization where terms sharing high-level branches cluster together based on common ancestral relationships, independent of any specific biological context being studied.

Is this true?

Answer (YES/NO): YES